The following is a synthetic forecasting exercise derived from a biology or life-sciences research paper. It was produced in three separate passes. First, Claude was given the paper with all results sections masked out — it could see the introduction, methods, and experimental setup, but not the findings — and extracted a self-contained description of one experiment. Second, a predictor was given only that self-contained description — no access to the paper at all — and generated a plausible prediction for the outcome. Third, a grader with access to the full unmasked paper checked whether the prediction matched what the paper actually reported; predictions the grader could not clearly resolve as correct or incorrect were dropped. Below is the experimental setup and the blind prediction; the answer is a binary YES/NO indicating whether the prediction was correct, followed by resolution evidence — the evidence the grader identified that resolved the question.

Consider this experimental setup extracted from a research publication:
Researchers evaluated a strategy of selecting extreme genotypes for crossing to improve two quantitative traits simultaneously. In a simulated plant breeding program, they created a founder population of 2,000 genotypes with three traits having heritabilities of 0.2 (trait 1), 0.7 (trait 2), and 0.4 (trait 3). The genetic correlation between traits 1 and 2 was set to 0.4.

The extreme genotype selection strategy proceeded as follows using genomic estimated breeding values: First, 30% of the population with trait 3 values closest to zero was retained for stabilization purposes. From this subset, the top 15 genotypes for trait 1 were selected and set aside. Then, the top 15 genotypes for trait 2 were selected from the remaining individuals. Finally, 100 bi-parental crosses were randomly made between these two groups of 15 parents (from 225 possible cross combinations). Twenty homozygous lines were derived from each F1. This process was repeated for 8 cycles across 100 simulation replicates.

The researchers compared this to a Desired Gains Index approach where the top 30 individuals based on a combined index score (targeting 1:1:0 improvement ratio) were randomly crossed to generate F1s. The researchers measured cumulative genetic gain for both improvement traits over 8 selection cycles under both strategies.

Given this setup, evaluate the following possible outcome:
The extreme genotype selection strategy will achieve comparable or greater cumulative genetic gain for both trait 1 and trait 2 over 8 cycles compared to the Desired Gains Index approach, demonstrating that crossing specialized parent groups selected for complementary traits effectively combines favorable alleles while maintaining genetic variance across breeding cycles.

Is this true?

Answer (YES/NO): NO